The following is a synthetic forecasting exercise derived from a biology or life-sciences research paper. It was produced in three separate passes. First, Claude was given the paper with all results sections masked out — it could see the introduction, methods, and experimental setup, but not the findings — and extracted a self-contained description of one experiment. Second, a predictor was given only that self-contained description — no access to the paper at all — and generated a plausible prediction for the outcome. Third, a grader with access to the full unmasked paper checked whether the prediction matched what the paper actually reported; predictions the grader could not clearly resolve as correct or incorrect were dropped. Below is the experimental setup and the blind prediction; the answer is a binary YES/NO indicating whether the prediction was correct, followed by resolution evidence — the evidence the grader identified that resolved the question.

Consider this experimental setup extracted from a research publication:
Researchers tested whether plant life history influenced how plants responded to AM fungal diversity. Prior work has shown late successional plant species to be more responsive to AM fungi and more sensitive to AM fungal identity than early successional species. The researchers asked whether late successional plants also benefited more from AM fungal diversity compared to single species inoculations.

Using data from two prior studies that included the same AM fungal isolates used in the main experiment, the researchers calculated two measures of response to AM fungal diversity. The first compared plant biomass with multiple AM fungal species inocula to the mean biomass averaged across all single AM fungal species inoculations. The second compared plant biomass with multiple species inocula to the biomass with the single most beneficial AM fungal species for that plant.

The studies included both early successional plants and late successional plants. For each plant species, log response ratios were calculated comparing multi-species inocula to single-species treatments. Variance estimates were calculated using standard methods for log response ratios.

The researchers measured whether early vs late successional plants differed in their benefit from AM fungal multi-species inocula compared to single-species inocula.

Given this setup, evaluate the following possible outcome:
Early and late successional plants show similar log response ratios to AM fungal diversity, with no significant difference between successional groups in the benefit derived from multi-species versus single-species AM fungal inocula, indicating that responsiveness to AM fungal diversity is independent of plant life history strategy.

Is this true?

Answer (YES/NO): YES